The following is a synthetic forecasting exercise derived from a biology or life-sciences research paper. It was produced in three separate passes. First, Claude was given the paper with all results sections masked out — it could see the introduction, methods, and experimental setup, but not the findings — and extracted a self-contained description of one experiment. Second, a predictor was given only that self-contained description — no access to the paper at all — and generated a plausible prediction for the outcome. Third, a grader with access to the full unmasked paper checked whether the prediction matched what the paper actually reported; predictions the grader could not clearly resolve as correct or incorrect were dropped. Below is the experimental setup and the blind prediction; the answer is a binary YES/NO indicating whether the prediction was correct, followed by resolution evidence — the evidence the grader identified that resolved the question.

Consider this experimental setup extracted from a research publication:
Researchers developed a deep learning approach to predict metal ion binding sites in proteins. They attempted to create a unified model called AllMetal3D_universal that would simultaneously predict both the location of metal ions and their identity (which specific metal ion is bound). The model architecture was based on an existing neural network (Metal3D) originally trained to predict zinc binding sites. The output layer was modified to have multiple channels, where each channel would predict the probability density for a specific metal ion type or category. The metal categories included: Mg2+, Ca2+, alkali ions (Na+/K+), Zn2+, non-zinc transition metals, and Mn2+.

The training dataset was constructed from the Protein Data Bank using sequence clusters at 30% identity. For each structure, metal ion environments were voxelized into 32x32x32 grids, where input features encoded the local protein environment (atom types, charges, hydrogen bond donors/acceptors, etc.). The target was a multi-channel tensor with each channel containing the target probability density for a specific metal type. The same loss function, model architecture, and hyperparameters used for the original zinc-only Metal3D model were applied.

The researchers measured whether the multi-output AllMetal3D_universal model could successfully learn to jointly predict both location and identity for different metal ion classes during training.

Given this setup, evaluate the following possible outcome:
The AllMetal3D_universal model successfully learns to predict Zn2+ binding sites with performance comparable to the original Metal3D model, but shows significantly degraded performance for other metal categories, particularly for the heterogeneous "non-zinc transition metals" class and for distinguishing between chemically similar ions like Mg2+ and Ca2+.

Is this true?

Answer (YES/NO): NO